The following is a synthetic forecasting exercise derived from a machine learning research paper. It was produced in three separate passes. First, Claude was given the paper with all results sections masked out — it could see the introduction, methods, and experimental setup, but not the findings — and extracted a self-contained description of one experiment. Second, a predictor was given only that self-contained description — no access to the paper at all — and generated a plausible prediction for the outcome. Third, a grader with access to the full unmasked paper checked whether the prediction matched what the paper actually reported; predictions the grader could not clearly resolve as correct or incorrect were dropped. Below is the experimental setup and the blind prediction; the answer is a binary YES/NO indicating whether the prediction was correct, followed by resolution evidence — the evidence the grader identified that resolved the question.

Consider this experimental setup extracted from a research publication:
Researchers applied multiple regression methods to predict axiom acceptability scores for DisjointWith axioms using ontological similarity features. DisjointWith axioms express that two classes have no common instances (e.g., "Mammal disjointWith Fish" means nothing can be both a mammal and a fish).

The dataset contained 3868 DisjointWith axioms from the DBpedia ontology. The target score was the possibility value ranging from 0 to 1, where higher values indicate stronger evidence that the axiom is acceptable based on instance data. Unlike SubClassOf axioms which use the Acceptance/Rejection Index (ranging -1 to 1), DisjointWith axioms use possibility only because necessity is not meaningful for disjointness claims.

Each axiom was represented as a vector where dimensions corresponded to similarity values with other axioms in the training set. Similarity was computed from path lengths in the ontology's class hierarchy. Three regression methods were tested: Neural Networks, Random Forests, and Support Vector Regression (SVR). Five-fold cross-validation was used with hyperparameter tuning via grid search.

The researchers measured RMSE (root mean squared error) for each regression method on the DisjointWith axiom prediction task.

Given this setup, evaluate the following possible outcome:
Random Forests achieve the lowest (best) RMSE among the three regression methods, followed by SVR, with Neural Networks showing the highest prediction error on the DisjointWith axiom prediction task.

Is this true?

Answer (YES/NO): NO